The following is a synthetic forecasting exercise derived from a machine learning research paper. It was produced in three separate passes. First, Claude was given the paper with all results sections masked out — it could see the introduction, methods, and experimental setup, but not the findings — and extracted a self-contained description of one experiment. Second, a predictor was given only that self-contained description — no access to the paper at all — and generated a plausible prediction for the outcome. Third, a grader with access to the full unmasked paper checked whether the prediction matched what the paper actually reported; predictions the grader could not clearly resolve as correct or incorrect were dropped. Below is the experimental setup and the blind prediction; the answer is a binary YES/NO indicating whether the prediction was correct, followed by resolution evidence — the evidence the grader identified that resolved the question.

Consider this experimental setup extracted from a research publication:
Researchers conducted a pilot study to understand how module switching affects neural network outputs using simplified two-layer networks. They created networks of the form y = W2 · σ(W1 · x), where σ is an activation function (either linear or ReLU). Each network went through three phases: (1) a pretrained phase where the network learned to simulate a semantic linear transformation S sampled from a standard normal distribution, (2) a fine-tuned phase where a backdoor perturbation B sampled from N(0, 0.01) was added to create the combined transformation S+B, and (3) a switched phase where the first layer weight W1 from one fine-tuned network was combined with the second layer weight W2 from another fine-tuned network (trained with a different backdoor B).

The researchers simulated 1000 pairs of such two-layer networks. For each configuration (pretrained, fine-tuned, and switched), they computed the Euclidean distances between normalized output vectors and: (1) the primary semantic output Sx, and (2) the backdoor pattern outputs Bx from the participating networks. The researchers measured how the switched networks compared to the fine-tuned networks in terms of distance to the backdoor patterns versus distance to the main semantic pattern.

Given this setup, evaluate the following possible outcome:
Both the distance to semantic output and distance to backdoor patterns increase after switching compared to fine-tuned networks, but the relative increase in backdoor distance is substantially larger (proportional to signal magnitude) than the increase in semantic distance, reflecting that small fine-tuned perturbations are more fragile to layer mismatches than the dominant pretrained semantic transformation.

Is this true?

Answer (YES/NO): NO